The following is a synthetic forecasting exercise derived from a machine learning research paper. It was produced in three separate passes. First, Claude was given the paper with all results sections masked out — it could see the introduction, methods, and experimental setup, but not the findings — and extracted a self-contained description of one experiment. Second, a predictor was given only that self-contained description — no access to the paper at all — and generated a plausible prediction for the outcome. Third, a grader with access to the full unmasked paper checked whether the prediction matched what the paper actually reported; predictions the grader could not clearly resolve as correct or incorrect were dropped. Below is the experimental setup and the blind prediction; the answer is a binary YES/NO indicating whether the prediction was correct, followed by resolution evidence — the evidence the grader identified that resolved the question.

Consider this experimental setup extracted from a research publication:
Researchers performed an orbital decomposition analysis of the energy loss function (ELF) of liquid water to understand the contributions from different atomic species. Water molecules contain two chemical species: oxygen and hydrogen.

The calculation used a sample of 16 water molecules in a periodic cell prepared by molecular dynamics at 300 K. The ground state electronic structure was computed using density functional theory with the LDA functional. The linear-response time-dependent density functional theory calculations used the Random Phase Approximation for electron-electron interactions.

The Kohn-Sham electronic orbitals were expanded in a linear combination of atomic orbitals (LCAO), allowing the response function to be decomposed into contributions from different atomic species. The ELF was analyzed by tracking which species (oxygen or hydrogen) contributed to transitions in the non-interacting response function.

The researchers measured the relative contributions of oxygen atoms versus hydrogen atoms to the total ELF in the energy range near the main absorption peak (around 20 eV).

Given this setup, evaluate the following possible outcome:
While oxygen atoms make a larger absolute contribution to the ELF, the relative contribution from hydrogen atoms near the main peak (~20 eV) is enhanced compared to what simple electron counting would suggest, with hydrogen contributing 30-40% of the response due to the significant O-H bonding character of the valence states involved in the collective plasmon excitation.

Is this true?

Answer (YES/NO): NO